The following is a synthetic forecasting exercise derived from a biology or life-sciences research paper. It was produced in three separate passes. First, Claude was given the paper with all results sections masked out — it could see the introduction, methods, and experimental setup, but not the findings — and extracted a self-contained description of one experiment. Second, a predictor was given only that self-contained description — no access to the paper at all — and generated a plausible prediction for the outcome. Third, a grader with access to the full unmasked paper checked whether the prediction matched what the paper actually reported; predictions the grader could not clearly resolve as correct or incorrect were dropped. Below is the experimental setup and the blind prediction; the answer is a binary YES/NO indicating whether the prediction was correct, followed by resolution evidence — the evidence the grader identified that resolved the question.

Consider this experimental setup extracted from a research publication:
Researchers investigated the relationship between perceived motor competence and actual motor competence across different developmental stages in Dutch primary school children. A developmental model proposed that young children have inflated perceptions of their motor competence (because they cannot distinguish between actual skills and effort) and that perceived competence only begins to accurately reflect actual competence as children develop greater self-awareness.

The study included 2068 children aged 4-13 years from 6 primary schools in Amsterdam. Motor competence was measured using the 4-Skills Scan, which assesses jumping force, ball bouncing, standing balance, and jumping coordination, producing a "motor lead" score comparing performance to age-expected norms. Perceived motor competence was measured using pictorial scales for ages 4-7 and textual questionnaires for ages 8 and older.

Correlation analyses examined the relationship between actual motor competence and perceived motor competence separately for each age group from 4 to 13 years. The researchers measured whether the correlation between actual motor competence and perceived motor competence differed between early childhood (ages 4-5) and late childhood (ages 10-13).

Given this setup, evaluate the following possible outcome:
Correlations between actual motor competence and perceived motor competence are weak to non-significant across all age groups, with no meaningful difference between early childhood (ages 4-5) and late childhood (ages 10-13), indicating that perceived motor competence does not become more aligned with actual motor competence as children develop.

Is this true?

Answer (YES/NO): NO